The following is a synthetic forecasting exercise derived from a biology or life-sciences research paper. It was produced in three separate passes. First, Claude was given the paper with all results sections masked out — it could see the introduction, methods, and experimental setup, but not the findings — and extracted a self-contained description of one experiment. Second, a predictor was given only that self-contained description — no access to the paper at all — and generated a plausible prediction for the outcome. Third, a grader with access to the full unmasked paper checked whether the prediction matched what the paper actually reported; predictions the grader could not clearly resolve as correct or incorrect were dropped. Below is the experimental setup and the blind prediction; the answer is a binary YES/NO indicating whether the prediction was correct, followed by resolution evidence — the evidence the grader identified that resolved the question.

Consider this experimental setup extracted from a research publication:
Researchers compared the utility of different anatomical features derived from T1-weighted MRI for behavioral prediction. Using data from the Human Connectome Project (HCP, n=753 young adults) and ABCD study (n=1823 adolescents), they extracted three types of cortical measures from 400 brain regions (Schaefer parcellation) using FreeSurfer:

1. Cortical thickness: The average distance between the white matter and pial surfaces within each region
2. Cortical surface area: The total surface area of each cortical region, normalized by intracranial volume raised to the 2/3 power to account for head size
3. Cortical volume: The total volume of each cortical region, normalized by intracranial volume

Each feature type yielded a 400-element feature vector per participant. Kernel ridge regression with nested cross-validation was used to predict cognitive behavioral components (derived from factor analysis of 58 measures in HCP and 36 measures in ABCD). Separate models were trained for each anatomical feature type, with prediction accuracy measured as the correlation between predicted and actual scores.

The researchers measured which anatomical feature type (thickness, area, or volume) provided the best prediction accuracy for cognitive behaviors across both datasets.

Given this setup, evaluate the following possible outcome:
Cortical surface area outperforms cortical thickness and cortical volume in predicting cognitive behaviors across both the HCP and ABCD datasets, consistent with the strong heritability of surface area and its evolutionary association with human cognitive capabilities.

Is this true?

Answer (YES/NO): NO